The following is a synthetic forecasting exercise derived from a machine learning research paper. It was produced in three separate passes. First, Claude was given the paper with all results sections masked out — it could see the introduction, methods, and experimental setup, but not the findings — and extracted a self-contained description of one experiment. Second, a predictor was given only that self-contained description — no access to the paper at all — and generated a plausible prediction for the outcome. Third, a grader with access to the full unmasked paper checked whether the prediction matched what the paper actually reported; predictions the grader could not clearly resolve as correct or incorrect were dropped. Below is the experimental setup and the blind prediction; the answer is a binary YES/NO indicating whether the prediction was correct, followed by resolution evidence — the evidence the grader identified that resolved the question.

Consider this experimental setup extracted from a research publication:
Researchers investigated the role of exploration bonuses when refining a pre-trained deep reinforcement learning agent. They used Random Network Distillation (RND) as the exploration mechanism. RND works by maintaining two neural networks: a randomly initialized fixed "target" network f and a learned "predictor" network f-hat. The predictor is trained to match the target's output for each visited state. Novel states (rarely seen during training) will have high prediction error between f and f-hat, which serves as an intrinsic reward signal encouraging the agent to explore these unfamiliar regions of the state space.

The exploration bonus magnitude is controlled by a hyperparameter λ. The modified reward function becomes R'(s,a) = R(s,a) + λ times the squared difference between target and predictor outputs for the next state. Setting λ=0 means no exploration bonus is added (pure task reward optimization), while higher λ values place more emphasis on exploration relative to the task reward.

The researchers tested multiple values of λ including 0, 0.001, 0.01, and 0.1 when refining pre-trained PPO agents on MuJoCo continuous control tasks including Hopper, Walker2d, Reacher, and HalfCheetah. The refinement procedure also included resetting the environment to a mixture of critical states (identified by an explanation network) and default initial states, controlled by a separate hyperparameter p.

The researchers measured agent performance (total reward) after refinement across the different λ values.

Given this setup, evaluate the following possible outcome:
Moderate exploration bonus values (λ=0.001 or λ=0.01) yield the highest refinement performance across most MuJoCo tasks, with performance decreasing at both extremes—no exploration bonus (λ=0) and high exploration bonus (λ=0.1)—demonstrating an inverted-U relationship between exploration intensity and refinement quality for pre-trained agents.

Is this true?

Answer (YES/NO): NO